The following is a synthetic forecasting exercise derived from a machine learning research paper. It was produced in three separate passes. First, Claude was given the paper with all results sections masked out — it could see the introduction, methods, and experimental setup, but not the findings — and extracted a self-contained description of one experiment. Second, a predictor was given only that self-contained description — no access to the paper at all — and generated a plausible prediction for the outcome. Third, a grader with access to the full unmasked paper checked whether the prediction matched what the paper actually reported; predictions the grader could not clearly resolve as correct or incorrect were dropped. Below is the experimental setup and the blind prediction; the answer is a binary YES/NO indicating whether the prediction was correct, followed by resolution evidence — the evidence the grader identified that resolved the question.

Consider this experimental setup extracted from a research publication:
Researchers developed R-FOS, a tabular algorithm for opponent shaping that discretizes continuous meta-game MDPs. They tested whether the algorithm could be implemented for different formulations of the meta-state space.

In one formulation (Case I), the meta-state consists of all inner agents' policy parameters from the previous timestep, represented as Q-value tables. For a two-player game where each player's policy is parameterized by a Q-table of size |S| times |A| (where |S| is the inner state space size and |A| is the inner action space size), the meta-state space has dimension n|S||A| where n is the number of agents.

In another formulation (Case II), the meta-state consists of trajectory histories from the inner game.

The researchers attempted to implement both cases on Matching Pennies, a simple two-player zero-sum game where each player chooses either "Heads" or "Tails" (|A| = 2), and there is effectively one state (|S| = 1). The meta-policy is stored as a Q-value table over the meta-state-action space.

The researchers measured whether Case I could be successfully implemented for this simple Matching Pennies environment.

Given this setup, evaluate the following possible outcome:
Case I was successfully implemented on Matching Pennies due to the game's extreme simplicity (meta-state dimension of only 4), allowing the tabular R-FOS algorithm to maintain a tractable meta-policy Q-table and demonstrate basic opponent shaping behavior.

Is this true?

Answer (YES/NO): NO